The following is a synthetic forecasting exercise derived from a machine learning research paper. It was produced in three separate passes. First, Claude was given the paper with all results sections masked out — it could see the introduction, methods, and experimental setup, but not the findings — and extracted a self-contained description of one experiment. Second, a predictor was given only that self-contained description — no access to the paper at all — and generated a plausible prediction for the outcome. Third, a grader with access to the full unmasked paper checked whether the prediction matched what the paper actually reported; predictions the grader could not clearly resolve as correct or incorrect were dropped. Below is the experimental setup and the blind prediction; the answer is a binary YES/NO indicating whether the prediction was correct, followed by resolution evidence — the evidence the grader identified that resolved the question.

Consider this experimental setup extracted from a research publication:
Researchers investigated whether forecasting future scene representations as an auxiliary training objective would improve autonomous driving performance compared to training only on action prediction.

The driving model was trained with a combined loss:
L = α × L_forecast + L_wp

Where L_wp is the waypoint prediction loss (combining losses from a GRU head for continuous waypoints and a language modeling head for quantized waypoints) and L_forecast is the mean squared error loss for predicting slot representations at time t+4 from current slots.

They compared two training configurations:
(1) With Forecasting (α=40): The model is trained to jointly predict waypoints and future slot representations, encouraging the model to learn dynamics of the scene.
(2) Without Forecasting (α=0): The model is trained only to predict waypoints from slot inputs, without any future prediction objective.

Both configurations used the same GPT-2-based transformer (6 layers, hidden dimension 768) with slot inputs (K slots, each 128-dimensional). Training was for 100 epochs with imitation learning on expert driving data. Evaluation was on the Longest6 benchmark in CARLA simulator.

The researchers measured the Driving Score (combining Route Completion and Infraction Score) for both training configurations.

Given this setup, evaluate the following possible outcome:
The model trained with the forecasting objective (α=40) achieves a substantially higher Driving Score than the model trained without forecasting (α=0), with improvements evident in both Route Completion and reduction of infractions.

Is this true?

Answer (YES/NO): NO